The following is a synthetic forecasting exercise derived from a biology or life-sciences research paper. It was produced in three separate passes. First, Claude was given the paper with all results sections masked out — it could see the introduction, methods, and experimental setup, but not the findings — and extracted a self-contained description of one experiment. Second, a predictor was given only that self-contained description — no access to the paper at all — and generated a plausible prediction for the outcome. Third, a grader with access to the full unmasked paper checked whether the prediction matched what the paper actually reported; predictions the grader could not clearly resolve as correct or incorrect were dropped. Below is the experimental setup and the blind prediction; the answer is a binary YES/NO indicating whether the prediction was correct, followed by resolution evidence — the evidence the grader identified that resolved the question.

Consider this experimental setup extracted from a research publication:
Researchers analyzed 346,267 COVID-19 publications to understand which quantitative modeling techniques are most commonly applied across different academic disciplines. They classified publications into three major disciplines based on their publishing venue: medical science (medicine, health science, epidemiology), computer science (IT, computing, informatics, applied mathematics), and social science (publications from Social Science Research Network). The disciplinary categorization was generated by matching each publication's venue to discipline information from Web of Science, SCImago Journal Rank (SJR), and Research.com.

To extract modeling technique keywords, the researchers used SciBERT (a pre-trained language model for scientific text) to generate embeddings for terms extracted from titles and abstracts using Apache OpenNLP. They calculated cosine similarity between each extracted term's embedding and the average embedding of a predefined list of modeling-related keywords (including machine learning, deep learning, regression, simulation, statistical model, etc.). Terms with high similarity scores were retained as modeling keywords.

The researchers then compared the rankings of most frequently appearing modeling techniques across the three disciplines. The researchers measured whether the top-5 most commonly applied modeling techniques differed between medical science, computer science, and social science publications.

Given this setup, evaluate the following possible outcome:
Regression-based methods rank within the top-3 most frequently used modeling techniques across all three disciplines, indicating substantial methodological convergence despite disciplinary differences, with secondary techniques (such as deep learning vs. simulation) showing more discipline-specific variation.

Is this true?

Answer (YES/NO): NO